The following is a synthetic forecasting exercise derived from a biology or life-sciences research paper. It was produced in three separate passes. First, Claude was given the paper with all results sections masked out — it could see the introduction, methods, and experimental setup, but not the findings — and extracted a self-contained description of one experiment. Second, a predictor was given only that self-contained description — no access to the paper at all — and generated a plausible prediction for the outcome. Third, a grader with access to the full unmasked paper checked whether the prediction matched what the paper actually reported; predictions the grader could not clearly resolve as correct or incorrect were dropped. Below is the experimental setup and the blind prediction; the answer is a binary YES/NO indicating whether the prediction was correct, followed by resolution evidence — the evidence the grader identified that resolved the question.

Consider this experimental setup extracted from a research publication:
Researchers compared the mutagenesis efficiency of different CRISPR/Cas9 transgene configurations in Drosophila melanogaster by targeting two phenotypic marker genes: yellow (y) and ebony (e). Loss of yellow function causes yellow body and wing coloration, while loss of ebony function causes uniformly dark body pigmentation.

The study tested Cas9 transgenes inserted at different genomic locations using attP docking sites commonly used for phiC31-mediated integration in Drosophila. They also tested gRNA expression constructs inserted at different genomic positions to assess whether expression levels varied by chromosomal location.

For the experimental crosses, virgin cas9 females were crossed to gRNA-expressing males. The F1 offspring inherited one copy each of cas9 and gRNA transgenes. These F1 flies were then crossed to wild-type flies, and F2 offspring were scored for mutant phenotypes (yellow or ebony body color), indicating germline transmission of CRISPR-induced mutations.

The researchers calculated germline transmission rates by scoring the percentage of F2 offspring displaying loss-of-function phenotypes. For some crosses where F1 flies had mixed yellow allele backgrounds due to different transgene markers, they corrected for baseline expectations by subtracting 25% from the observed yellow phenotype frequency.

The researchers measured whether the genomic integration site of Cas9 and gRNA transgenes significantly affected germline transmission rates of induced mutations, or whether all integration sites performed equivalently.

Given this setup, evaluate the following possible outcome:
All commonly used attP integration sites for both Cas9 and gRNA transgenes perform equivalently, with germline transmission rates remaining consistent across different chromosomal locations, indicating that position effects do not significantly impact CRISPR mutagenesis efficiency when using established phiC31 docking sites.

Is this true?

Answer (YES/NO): NO